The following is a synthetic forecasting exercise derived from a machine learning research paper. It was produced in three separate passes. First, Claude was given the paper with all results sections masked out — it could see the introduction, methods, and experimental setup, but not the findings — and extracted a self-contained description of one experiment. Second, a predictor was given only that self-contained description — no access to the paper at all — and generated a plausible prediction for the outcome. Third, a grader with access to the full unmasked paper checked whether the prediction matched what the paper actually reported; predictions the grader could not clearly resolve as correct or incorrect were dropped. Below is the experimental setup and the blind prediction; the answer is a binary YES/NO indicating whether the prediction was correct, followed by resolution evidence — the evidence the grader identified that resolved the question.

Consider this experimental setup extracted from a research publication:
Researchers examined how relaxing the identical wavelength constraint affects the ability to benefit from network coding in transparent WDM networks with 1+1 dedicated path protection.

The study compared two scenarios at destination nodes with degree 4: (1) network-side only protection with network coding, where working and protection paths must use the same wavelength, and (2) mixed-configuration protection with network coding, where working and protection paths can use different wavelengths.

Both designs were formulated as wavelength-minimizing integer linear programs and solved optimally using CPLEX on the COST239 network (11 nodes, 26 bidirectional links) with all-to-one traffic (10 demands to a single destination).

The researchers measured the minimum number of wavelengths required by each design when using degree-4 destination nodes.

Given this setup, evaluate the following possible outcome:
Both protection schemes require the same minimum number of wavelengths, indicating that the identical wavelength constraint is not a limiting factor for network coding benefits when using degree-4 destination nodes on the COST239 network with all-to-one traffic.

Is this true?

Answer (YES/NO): NO